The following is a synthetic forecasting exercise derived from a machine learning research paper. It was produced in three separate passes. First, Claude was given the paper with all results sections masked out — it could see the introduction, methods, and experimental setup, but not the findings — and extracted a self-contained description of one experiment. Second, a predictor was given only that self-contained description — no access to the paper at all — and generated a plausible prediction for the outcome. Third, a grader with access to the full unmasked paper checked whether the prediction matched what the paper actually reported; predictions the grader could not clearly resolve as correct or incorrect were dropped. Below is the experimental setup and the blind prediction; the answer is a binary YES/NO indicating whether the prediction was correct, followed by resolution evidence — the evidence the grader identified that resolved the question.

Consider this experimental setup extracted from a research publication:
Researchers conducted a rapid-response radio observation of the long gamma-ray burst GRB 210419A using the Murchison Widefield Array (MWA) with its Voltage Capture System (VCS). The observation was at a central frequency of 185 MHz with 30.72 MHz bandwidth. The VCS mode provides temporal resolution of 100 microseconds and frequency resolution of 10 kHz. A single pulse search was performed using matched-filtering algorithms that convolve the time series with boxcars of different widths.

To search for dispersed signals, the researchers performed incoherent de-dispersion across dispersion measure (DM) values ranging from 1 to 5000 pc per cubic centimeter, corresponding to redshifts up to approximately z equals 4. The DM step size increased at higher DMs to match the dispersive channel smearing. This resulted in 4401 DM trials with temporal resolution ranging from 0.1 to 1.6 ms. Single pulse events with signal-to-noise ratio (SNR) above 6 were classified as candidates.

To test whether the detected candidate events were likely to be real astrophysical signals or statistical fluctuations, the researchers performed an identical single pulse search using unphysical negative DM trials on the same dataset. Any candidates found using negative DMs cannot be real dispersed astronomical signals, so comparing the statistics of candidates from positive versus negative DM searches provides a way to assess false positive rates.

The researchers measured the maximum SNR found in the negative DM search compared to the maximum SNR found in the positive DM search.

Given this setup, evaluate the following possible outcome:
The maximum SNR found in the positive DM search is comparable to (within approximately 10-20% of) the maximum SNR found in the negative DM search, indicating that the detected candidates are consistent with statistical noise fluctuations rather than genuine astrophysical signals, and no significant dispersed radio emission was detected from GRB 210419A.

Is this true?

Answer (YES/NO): YES